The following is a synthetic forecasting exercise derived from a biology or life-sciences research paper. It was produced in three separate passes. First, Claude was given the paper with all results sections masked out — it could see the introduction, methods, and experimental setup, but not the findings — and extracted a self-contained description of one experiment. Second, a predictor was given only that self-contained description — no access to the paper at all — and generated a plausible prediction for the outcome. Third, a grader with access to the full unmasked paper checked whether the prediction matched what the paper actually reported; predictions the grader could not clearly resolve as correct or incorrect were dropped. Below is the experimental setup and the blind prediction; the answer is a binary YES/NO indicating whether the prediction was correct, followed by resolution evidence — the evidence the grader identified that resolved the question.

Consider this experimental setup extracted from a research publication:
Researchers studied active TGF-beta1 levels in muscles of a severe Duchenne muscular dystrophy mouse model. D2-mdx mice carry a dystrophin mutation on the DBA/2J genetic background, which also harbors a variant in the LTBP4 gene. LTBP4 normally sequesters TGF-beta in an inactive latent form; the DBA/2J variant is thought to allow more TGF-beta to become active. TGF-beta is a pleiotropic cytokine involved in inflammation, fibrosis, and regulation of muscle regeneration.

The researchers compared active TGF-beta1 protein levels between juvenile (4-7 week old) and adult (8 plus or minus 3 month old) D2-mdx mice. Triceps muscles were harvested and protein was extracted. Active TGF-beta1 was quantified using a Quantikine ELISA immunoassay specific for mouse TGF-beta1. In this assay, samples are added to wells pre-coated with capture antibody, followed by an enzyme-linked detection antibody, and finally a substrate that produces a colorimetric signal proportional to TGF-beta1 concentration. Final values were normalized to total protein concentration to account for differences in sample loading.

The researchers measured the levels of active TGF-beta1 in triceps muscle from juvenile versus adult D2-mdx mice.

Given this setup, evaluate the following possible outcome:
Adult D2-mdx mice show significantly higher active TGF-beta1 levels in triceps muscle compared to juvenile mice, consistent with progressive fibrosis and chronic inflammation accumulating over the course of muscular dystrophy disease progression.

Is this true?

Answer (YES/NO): NO